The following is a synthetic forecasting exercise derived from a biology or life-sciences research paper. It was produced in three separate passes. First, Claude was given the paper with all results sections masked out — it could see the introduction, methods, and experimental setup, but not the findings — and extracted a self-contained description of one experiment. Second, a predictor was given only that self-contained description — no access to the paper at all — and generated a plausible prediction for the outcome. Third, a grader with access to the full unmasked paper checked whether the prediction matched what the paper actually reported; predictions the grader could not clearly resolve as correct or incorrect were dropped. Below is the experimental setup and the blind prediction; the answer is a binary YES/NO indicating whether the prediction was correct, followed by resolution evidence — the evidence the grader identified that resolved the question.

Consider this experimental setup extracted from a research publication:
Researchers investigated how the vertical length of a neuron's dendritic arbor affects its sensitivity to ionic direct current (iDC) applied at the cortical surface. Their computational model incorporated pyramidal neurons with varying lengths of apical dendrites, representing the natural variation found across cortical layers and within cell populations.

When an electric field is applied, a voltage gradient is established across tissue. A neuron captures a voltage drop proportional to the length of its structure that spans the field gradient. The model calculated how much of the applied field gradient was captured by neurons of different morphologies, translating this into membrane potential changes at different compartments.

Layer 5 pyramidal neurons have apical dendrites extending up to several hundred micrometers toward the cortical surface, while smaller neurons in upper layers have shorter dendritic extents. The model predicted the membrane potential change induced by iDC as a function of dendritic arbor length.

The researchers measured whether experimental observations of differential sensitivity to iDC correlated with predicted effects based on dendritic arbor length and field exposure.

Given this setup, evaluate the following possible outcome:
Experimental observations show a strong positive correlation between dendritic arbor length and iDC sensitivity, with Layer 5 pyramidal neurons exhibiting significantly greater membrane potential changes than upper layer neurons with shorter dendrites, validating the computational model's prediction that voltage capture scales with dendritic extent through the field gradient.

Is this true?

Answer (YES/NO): YES